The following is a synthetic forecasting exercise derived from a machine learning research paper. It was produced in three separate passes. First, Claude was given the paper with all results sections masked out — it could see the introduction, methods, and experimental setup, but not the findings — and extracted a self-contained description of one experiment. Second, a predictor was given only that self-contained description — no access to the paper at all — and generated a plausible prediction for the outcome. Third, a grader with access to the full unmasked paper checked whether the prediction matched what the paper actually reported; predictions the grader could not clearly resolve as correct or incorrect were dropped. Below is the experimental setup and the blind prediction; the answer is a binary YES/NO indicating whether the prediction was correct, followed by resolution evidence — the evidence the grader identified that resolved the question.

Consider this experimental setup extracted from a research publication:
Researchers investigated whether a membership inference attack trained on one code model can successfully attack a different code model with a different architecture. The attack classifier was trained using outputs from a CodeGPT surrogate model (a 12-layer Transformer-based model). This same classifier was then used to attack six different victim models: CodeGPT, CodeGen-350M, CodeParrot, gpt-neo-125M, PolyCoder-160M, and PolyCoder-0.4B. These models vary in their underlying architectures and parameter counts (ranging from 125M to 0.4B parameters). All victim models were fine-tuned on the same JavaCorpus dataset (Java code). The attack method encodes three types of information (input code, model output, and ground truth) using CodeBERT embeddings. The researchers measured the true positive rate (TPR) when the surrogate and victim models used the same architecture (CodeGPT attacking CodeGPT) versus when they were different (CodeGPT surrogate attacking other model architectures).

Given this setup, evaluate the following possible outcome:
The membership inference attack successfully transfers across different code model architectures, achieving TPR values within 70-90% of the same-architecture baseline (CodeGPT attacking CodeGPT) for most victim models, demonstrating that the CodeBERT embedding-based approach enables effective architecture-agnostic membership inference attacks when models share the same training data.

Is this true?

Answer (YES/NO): NO